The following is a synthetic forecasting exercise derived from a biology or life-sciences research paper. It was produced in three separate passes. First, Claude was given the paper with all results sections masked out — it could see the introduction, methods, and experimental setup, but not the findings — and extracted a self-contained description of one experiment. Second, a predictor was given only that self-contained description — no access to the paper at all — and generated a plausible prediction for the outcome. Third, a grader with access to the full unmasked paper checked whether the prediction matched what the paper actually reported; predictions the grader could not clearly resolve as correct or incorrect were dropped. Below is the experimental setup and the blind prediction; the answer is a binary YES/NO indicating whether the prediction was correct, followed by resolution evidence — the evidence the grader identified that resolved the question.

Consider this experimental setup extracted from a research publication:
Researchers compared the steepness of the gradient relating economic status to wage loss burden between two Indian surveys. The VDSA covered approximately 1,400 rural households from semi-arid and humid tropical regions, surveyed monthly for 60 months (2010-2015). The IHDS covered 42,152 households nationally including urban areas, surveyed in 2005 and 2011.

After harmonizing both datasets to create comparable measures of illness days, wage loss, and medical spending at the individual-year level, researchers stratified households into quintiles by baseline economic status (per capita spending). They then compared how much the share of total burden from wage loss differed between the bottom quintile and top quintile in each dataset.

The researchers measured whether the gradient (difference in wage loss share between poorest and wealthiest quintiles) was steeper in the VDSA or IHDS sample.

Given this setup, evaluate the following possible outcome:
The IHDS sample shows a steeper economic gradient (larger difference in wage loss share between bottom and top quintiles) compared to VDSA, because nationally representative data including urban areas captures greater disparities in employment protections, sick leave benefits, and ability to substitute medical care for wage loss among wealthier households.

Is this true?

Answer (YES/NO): NO